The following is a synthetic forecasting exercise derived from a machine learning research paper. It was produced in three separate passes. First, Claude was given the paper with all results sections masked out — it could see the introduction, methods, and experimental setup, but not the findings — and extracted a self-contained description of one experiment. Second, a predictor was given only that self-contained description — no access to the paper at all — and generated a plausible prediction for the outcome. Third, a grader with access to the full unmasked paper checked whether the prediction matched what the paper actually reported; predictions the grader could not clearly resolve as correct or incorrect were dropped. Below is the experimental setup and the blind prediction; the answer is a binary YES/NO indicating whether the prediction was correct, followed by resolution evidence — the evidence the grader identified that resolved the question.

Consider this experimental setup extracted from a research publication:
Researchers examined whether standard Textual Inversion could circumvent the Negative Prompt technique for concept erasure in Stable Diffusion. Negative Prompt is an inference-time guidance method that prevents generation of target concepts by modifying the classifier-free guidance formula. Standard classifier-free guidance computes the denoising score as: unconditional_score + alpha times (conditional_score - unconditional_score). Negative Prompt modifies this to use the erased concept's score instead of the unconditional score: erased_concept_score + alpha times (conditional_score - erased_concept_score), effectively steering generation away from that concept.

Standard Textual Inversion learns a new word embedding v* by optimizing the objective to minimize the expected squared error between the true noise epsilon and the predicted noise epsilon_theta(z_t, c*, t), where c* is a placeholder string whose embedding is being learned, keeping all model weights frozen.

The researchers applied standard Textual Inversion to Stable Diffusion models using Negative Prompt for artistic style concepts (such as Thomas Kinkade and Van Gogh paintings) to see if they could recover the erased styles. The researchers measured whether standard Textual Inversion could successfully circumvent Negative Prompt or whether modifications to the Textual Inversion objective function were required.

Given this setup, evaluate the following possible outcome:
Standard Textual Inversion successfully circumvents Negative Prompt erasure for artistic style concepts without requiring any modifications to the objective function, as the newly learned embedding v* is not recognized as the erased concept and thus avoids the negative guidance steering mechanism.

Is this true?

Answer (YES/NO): NO